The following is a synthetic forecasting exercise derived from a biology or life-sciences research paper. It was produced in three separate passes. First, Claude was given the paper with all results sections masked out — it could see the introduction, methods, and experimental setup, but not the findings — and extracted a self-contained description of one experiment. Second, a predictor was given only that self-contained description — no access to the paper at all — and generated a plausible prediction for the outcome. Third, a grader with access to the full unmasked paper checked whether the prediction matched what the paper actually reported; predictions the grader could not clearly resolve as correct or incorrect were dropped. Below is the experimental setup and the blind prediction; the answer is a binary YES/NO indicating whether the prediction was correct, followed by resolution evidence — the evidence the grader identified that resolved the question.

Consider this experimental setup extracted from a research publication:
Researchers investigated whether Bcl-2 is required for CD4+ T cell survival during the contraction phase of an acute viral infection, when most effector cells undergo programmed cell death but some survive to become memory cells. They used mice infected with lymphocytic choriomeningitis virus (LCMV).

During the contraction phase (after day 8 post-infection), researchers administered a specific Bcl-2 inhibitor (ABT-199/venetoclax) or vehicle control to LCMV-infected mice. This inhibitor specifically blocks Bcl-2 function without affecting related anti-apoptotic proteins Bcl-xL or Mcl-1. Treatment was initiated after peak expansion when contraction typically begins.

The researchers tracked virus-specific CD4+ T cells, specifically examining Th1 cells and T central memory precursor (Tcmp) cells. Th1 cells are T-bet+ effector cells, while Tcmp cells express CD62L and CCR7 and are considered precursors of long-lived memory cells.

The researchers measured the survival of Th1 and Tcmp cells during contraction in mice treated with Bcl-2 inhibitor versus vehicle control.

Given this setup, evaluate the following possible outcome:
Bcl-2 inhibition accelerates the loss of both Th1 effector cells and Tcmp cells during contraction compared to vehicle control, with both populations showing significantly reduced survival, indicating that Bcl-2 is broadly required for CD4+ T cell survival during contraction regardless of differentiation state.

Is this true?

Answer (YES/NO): YES